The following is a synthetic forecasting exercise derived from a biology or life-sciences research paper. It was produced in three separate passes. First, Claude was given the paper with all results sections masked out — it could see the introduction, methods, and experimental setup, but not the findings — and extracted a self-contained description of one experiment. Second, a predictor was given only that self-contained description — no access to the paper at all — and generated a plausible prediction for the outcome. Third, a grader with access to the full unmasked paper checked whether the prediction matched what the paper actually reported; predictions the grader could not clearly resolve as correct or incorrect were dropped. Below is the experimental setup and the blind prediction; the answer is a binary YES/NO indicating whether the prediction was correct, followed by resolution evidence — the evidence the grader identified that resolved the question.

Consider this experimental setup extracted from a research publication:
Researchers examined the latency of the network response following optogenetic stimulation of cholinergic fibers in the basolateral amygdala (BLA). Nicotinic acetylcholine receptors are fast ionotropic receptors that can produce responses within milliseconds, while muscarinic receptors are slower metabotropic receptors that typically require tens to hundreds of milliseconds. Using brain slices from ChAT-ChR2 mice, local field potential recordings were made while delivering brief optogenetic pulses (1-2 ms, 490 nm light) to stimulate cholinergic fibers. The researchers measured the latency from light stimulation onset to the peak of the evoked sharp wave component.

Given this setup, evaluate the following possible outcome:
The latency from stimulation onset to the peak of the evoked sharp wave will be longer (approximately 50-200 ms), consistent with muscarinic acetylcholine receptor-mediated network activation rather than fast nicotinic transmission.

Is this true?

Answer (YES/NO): NO